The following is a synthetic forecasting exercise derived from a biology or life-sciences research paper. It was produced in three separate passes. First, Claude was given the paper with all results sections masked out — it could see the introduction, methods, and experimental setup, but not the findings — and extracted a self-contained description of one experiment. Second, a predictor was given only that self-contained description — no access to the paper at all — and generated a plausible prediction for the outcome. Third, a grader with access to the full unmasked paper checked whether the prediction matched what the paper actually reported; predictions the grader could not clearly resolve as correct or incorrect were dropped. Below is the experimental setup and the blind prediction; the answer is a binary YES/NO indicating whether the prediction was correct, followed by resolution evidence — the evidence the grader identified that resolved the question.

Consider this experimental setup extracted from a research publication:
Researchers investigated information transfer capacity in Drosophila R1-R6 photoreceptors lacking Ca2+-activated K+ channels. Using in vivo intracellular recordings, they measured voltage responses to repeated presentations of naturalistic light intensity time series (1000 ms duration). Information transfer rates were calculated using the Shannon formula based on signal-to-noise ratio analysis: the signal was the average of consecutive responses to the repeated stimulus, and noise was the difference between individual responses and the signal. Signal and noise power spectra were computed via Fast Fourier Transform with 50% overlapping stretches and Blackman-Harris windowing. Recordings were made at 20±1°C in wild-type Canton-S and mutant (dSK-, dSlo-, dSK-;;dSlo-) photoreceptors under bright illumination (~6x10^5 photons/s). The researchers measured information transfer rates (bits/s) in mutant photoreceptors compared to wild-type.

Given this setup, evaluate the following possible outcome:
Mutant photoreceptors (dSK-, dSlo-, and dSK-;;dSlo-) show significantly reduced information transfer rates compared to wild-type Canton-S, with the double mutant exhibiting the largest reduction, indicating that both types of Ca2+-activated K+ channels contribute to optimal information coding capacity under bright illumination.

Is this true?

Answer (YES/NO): NO